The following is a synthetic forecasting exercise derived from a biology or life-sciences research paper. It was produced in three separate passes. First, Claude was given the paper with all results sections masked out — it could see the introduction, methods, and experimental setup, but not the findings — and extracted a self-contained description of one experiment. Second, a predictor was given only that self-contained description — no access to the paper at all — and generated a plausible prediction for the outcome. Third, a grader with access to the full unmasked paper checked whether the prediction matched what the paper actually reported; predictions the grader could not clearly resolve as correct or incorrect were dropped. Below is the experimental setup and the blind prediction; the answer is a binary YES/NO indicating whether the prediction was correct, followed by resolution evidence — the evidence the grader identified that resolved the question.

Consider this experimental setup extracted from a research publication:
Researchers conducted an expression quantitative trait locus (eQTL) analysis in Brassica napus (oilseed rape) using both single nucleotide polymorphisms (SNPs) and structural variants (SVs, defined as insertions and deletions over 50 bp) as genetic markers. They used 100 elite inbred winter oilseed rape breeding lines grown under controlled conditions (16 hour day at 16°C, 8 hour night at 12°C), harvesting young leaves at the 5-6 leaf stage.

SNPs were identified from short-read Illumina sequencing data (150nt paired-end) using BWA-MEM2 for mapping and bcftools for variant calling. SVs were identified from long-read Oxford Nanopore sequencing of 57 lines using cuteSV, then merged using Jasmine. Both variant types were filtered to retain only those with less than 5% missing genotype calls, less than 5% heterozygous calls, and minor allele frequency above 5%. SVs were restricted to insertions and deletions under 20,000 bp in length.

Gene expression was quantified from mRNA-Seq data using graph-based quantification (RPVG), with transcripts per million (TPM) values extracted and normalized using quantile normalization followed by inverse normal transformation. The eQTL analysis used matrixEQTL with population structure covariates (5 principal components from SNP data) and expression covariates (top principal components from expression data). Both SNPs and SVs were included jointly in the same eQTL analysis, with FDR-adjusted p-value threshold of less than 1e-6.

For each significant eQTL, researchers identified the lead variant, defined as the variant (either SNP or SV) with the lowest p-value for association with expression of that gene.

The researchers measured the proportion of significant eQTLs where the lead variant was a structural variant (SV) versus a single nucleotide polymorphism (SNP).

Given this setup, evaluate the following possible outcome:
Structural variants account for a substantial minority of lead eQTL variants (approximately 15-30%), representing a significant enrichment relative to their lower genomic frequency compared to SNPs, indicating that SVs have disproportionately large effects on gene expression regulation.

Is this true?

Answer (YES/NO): NO